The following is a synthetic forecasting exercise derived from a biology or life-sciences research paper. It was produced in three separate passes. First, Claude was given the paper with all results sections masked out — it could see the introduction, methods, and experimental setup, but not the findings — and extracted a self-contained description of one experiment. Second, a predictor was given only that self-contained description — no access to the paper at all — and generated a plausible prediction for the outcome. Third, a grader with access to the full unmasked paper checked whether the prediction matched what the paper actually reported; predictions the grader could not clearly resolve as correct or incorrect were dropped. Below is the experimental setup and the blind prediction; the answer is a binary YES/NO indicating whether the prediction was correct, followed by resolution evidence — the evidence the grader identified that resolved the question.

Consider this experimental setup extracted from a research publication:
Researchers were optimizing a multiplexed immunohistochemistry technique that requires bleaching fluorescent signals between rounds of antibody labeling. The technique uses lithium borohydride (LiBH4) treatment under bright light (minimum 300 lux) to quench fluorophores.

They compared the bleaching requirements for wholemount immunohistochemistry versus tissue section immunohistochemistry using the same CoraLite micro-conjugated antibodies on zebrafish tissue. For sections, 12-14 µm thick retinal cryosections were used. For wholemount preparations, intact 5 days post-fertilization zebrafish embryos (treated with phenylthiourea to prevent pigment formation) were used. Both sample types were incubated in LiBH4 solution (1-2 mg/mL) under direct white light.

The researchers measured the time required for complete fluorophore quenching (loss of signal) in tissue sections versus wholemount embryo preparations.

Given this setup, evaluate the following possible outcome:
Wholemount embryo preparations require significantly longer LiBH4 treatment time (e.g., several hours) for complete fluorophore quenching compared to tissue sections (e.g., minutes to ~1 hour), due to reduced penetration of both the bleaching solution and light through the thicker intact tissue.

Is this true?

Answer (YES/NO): YES